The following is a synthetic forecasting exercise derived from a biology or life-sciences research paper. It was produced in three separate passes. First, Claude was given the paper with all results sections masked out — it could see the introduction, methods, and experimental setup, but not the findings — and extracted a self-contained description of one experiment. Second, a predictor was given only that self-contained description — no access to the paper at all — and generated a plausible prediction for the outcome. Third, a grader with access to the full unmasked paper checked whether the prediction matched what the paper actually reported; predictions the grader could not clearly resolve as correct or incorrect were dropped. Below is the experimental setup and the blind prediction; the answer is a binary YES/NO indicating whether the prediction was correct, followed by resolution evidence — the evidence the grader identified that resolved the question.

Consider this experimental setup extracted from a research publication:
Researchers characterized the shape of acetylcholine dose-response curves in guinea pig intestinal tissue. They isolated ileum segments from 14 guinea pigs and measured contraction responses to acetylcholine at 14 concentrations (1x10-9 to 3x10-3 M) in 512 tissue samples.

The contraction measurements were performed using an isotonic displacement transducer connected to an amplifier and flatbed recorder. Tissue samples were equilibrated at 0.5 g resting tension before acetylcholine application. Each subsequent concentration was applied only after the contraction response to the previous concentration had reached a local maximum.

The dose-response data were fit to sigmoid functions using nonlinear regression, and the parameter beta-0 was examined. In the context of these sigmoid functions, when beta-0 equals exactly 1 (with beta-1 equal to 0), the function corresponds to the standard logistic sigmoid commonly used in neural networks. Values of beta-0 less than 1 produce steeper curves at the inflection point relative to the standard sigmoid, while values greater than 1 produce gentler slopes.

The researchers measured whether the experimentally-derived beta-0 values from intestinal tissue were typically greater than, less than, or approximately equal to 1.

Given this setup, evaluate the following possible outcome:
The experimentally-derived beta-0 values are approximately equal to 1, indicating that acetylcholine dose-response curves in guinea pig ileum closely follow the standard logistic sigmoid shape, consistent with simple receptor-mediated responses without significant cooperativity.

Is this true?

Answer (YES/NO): NO